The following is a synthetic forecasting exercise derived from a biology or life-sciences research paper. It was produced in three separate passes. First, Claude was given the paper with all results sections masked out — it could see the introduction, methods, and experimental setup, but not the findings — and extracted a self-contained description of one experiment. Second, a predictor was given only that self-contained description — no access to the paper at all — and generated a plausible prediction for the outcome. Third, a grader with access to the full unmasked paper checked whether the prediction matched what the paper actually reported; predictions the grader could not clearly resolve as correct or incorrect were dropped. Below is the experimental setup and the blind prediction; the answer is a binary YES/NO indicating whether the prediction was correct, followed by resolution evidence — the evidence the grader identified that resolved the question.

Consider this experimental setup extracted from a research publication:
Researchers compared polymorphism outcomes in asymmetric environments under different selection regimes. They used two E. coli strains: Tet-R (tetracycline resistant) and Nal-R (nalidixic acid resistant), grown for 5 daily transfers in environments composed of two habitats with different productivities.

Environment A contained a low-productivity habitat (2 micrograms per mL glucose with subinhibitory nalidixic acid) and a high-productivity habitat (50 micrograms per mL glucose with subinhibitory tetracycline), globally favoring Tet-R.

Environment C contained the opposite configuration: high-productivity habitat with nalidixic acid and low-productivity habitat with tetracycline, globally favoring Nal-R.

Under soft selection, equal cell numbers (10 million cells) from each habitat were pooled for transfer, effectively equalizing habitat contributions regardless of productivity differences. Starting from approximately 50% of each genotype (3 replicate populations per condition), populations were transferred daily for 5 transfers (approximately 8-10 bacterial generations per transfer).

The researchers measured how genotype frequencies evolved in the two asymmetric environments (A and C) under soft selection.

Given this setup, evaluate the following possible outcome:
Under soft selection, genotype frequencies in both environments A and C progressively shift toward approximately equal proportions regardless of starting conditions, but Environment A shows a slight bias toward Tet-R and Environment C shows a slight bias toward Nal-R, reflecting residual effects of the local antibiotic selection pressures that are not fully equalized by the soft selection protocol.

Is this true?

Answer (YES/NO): NO